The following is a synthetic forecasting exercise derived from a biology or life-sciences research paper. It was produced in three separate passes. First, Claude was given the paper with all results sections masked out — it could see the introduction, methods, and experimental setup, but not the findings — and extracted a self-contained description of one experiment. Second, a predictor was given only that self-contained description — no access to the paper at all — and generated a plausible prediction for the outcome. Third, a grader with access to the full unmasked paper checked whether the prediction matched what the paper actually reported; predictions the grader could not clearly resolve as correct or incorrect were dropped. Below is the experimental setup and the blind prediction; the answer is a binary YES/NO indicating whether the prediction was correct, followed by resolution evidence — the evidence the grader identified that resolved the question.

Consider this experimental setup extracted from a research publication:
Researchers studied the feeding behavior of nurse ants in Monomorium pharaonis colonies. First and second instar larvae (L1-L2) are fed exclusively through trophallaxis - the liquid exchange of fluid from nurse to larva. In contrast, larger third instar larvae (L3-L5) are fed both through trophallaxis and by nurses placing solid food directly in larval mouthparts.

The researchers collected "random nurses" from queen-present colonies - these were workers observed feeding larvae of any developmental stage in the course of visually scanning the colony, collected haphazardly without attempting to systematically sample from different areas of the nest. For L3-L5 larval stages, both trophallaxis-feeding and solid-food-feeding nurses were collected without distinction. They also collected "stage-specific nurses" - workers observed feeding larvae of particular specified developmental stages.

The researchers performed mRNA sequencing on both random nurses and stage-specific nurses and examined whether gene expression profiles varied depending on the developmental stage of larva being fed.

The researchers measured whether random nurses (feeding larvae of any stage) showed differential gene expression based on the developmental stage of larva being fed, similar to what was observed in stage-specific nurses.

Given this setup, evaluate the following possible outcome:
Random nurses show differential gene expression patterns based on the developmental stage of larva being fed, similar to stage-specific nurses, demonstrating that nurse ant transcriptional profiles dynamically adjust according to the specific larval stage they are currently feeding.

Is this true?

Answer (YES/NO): NO